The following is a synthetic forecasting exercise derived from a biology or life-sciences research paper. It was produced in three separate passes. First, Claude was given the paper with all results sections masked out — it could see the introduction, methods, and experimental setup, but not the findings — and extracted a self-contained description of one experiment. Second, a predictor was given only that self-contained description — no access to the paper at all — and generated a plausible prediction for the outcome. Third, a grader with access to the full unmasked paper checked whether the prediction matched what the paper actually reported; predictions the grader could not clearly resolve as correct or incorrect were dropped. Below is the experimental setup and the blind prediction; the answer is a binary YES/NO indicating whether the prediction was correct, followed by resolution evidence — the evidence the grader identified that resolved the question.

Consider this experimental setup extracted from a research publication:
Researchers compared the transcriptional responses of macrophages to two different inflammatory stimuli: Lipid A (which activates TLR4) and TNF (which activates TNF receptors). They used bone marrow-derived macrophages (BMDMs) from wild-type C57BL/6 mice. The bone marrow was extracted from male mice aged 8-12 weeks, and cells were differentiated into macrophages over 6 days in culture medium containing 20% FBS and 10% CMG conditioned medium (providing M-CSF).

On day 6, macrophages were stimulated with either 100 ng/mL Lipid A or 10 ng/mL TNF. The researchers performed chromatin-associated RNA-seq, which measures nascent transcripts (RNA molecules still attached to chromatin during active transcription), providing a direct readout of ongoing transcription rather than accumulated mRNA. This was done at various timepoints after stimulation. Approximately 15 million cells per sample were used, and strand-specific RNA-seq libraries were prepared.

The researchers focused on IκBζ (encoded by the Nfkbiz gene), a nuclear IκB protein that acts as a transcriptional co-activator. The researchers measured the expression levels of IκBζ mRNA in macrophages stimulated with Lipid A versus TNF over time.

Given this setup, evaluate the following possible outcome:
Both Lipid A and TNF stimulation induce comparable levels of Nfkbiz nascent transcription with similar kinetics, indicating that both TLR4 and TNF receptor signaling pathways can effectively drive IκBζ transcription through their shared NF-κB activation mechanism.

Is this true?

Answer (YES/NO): NO